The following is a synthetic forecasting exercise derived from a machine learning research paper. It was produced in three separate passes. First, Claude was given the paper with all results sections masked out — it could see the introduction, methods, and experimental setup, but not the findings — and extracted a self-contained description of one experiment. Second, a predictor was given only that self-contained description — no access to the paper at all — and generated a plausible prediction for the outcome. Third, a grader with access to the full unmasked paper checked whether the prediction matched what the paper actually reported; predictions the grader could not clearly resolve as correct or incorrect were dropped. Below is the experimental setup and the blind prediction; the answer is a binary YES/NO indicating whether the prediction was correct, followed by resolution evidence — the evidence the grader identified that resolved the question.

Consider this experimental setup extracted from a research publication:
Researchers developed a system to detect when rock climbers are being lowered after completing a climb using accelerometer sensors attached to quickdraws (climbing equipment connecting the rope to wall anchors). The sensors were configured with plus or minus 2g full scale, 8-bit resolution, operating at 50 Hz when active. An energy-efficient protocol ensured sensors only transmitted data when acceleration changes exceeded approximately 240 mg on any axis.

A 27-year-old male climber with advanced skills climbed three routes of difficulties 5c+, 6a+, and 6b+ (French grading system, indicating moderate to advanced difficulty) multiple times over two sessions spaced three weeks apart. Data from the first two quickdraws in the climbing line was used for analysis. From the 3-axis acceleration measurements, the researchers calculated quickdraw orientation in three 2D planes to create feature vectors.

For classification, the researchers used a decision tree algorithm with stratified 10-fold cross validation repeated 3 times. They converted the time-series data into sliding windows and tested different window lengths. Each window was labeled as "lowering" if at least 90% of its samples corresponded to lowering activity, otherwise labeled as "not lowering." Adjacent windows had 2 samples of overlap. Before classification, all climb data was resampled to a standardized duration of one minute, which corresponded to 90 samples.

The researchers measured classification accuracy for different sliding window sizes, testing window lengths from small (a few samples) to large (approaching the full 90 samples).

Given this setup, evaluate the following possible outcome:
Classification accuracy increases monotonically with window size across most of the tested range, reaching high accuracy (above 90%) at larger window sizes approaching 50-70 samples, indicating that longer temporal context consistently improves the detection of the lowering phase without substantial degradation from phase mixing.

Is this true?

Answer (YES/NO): NO